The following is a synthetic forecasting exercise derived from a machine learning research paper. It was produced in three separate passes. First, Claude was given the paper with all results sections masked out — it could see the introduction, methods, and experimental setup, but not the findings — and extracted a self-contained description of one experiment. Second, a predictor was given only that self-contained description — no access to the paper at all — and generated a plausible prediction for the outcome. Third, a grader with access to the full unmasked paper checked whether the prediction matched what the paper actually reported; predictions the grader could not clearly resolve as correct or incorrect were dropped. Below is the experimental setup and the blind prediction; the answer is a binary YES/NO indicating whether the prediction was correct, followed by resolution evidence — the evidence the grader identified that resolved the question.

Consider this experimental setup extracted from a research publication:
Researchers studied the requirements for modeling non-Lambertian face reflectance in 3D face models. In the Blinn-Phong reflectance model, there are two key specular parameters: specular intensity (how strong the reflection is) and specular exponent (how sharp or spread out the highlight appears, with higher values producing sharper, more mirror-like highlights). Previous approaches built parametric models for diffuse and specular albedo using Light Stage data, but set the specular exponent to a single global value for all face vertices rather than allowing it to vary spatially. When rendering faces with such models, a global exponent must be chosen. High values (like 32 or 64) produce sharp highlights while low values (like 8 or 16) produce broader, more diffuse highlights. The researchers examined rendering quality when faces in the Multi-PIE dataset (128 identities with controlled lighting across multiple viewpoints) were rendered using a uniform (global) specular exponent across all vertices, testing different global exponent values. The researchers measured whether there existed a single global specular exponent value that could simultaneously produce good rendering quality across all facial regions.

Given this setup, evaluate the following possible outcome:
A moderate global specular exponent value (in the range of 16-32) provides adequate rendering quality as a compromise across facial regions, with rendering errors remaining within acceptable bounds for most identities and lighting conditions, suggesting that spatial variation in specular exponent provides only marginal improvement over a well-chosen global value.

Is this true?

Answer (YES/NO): NO